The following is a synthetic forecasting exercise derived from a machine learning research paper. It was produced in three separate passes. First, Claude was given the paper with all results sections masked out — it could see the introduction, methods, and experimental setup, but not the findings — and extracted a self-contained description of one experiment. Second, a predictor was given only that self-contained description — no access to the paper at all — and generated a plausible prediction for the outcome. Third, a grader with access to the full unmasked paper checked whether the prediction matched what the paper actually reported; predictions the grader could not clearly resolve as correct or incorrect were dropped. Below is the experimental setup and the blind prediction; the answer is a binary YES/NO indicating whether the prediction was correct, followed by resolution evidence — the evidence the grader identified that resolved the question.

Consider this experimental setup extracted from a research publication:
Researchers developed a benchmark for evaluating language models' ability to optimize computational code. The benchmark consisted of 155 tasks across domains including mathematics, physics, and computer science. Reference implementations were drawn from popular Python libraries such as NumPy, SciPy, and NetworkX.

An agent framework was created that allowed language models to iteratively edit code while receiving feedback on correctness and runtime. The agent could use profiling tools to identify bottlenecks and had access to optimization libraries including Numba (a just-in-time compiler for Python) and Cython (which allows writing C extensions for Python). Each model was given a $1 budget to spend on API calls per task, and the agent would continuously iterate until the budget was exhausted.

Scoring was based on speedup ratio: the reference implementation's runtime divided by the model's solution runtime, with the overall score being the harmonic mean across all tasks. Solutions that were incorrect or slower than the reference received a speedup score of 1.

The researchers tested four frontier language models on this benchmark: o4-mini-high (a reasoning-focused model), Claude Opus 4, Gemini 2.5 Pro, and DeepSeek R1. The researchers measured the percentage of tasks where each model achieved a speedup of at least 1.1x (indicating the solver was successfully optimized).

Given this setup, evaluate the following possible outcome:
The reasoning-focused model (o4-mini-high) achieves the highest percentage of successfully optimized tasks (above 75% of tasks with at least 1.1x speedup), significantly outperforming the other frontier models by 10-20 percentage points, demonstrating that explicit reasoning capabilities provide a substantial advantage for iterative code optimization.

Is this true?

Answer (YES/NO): NO